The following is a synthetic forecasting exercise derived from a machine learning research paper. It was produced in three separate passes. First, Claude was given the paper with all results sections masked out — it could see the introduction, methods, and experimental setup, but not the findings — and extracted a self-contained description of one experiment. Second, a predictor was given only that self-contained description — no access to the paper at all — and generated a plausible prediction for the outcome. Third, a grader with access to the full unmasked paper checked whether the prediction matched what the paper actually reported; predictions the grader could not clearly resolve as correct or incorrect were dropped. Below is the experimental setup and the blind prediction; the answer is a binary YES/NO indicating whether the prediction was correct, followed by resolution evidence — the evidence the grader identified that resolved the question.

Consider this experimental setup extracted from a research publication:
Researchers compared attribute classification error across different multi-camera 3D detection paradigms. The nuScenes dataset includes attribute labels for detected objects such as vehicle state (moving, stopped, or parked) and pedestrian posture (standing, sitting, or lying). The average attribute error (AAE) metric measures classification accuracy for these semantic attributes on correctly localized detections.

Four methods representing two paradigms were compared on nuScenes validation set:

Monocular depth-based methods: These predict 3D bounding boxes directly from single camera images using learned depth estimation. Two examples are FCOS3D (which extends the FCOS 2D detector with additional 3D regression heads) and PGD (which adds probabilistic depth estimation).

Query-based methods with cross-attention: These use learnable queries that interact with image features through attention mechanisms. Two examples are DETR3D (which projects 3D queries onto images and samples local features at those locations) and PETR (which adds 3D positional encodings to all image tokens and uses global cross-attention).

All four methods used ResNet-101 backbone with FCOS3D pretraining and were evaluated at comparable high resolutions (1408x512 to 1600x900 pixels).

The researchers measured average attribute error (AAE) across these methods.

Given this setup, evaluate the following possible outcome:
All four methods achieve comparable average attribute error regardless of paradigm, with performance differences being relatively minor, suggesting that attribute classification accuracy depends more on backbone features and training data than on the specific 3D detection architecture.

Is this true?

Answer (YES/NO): NO